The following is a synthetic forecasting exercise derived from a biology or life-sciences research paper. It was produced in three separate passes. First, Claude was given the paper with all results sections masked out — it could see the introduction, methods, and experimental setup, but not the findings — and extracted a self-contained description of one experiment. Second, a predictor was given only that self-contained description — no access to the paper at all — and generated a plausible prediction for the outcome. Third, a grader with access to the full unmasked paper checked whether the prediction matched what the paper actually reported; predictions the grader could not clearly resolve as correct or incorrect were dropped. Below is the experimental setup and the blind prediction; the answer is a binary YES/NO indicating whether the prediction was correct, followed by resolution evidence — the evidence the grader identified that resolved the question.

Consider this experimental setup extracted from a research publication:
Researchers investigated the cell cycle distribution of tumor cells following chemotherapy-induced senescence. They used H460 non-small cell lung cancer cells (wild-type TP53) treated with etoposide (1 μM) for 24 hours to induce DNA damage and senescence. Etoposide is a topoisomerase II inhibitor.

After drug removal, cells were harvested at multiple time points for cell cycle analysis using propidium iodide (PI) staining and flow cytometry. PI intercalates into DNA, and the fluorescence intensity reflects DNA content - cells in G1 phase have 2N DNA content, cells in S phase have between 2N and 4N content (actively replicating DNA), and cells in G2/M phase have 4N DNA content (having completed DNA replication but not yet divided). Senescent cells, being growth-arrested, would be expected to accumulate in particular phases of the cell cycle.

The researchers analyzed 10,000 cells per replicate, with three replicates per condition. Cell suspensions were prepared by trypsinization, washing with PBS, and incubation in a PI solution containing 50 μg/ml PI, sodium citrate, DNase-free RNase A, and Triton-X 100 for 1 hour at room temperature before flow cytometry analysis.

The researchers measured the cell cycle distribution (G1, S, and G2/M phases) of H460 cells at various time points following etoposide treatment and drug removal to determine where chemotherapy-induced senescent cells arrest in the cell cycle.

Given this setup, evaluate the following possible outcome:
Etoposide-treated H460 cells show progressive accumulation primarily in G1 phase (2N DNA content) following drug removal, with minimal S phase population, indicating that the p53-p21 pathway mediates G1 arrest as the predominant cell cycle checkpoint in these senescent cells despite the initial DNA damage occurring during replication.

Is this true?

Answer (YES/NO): NO